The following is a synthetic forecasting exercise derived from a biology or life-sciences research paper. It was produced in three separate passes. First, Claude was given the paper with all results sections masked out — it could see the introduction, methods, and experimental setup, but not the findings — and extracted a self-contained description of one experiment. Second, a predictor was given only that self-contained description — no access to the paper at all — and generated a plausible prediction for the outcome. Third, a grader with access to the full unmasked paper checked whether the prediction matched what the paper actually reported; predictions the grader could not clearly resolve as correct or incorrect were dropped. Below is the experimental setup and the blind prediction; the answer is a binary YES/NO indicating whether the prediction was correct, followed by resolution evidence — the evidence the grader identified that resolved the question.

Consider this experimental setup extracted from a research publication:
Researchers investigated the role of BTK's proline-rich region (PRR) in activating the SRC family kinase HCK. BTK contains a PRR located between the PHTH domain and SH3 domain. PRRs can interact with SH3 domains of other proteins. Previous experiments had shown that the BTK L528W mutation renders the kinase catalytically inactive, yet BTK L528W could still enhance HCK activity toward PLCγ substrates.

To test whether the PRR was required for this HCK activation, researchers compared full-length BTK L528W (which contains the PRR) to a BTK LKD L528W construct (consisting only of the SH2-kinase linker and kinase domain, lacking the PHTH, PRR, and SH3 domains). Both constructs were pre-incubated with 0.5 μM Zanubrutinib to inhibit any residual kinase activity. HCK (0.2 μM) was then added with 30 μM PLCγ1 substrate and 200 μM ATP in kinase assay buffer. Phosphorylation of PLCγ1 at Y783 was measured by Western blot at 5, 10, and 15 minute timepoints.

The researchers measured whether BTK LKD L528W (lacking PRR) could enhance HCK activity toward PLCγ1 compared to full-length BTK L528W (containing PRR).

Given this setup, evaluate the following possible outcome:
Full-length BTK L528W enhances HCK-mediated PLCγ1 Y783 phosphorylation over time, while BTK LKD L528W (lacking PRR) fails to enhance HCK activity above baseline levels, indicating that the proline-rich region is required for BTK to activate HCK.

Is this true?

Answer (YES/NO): YES